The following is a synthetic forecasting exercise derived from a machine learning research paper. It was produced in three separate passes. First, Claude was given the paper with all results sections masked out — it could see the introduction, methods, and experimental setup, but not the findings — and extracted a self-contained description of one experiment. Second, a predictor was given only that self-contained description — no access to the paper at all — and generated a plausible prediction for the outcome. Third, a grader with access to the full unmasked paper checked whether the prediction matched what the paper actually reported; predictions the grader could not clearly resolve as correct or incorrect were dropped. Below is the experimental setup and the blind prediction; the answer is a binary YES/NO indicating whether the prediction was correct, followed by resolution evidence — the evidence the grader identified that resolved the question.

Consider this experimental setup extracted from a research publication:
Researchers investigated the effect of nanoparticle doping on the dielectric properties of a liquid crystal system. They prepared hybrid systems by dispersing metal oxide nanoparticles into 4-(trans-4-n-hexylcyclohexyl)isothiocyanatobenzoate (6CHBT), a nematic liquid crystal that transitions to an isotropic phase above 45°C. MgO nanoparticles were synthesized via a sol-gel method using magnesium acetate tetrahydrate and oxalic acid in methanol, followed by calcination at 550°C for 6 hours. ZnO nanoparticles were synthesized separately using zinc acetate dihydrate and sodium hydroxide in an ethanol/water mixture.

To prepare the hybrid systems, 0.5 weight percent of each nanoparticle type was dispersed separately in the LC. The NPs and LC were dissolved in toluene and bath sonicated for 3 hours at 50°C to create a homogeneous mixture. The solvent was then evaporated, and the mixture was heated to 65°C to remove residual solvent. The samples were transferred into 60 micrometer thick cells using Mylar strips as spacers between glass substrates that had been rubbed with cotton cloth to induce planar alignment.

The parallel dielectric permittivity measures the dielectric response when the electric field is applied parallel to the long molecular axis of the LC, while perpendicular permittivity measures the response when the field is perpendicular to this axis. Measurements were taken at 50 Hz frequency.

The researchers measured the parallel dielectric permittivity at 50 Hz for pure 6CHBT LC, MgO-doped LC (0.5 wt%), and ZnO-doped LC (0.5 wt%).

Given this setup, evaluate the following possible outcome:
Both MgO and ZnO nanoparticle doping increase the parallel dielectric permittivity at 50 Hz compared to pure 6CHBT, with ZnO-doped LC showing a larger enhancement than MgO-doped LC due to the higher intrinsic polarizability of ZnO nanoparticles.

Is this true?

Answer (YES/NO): NO